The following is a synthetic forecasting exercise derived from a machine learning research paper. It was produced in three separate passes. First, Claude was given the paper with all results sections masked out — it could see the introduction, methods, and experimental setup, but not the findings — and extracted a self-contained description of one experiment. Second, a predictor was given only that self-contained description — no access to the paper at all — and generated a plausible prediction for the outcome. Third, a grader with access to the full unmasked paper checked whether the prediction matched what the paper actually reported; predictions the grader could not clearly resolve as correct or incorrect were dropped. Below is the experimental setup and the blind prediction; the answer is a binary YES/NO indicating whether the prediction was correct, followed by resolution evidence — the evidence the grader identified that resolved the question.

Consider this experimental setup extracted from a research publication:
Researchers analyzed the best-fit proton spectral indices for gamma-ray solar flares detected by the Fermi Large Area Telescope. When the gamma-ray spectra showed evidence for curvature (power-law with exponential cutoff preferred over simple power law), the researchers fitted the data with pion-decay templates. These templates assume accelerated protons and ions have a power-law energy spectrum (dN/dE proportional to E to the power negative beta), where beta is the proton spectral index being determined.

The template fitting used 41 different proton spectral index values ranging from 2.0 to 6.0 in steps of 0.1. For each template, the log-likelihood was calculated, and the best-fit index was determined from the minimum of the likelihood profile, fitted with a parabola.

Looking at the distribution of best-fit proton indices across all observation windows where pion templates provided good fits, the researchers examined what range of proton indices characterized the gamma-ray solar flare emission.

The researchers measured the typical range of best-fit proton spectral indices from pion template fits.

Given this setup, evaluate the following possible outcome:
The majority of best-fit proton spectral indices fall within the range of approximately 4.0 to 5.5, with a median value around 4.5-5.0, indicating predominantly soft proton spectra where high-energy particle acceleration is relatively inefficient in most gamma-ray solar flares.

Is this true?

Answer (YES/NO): YES